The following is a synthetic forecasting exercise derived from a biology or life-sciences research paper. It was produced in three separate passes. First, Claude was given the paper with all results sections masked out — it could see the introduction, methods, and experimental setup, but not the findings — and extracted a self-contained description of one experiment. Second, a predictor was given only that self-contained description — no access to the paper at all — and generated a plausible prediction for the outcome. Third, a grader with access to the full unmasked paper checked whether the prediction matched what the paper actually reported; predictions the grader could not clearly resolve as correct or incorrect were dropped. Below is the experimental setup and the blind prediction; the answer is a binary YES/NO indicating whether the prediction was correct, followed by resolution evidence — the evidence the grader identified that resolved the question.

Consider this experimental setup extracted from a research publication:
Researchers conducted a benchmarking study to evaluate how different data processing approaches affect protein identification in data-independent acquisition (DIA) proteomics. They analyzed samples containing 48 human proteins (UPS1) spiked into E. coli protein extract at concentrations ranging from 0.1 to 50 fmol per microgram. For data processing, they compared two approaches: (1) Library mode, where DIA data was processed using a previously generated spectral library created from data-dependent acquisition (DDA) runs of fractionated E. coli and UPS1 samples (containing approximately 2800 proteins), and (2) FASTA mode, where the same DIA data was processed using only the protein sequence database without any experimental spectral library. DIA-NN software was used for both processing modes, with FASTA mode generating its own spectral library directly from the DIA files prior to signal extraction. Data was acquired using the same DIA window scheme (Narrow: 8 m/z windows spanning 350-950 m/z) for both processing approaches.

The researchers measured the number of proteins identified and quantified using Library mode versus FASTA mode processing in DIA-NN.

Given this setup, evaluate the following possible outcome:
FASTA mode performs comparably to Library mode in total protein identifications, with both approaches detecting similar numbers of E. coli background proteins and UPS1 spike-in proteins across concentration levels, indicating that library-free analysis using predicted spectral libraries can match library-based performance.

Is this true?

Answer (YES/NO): NO